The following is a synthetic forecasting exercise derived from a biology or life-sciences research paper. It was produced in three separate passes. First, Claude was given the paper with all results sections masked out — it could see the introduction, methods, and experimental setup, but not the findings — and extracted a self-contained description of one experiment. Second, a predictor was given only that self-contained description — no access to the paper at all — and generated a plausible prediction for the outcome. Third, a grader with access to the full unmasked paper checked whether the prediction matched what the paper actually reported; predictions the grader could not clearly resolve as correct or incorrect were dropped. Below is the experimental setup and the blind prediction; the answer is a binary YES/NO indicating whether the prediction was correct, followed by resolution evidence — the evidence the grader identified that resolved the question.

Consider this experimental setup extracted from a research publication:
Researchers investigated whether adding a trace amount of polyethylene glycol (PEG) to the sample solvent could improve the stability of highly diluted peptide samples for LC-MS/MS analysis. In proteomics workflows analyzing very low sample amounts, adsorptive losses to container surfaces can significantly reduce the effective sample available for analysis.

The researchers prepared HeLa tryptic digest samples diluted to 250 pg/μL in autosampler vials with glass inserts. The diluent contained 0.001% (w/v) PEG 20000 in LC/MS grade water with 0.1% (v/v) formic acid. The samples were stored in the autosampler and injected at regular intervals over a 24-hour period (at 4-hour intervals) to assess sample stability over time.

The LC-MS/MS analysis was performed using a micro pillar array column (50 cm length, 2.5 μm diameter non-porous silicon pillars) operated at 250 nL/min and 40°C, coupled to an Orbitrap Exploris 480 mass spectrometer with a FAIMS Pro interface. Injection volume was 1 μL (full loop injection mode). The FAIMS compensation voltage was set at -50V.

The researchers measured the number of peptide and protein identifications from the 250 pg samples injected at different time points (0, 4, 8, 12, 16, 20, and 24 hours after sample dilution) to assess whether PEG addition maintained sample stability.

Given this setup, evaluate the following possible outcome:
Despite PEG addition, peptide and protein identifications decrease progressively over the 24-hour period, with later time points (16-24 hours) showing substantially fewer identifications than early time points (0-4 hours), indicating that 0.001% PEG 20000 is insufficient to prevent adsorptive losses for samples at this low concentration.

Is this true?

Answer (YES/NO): NO